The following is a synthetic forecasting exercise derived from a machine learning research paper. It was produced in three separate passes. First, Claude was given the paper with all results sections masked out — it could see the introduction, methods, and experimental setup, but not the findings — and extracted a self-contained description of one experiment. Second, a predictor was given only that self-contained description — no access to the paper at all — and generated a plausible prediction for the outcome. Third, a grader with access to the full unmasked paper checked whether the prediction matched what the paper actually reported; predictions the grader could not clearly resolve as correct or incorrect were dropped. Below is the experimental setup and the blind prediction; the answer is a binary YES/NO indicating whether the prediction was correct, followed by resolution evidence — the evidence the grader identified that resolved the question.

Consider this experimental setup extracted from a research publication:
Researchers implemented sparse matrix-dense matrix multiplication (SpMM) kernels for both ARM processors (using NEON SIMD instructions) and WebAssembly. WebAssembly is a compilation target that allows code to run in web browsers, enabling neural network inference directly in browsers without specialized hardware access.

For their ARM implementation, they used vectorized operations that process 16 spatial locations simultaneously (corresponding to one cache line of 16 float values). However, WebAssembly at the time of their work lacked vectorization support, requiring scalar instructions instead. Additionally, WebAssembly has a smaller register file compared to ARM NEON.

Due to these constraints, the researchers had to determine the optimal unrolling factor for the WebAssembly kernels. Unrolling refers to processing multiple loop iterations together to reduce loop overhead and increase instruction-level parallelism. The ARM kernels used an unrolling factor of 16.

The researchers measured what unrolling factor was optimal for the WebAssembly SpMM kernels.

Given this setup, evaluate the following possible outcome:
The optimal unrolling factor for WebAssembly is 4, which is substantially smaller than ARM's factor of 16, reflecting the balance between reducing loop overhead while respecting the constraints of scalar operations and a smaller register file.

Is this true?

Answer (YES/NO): NO